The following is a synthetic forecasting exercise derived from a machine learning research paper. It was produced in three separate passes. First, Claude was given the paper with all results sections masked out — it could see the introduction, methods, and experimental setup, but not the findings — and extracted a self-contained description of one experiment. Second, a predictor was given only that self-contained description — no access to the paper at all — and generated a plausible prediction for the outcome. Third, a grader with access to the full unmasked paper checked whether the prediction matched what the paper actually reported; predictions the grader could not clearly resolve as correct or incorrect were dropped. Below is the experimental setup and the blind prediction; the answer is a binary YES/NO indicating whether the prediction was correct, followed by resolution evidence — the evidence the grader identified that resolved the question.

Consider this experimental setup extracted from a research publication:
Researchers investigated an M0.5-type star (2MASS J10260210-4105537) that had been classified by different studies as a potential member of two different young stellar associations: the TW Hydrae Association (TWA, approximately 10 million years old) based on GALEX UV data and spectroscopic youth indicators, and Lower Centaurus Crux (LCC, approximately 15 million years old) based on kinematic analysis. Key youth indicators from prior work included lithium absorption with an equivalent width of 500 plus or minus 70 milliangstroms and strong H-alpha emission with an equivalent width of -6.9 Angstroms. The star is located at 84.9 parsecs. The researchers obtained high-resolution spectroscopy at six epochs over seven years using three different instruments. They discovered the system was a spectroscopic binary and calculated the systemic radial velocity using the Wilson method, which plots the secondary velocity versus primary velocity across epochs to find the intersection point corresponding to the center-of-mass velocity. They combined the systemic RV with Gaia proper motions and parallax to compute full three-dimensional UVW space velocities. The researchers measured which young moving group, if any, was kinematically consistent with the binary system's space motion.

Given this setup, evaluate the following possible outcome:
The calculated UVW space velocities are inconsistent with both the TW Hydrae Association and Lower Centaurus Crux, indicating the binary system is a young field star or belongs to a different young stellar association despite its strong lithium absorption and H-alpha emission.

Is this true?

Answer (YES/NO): YES